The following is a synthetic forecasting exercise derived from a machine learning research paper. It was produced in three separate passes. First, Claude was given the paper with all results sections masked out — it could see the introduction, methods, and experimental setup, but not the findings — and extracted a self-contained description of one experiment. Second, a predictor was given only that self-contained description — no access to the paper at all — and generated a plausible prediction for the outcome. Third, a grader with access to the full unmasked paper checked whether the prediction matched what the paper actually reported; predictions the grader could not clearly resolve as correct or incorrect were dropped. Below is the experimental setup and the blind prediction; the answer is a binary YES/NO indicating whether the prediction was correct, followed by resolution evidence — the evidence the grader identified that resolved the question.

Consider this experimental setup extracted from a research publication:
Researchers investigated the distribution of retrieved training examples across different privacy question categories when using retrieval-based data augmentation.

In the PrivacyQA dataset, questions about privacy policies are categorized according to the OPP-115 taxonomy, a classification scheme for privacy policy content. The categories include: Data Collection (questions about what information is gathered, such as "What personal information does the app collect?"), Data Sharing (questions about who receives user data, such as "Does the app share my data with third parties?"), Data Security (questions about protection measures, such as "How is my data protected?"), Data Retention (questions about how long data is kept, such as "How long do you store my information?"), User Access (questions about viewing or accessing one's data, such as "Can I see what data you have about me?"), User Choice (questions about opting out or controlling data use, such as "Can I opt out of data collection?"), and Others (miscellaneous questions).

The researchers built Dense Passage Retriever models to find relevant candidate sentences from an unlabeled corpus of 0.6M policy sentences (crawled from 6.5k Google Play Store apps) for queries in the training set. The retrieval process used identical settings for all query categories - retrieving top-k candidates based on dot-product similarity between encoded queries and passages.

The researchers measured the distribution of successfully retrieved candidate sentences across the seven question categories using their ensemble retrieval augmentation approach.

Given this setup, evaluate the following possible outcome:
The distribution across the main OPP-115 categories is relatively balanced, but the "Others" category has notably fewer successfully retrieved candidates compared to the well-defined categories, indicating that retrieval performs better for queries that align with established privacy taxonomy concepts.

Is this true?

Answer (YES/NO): NO